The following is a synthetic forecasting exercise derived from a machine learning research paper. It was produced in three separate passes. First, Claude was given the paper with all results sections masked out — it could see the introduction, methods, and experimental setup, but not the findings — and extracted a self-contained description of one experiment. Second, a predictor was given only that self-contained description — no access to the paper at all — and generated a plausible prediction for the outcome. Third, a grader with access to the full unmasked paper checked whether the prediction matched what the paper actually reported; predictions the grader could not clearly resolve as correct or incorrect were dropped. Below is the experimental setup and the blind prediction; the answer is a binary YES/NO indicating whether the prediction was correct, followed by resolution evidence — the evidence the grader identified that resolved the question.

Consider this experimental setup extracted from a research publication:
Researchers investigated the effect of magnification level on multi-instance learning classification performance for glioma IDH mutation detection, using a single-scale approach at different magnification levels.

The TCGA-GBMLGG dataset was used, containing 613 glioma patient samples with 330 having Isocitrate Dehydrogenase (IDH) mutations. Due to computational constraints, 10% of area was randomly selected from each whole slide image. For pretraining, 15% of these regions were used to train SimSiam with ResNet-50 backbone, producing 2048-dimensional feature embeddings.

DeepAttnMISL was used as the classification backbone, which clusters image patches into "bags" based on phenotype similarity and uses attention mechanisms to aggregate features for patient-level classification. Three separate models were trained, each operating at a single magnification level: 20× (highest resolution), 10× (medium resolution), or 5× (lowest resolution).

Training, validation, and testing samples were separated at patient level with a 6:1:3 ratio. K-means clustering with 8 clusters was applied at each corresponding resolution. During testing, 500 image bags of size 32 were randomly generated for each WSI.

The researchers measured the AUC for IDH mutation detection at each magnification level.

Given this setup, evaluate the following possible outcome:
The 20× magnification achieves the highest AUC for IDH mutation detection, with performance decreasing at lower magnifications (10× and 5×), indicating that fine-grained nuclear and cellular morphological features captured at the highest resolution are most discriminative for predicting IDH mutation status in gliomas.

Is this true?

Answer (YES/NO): NO